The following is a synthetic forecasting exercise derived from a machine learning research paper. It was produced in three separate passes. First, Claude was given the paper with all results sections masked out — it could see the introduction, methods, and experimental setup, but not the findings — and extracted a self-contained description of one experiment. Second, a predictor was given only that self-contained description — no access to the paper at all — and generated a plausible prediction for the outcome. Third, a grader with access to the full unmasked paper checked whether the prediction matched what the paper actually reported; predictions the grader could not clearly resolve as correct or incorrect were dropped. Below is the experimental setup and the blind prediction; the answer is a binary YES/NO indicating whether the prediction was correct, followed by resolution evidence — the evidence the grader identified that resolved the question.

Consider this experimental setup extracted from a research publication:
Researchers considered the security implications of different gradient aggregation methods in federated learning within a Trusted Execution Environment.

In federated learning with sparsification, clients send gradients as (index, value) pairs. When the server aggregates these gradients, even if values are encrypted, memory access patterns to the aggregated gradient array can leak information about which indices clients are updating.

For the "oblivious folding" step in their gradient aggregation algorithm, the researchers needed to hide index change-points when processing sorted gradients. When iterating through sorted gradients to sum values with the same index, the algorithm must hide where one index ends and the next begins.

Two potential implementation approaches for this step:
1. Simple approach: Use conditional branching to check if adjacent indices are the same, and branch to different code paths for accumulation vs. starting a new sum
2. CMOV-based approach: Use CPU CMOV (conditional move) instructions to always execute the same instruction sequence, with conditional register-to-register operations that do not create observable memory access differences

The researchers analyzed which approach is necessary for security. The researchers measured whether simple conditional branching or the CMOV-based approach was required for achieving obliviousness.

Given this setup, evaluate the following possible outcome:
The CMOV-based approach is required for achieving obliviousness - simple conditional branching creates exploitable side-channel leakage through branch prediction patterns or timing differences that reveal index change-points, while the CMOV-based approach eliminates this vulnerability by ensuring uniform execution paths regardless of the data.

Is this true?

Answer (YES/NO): YES